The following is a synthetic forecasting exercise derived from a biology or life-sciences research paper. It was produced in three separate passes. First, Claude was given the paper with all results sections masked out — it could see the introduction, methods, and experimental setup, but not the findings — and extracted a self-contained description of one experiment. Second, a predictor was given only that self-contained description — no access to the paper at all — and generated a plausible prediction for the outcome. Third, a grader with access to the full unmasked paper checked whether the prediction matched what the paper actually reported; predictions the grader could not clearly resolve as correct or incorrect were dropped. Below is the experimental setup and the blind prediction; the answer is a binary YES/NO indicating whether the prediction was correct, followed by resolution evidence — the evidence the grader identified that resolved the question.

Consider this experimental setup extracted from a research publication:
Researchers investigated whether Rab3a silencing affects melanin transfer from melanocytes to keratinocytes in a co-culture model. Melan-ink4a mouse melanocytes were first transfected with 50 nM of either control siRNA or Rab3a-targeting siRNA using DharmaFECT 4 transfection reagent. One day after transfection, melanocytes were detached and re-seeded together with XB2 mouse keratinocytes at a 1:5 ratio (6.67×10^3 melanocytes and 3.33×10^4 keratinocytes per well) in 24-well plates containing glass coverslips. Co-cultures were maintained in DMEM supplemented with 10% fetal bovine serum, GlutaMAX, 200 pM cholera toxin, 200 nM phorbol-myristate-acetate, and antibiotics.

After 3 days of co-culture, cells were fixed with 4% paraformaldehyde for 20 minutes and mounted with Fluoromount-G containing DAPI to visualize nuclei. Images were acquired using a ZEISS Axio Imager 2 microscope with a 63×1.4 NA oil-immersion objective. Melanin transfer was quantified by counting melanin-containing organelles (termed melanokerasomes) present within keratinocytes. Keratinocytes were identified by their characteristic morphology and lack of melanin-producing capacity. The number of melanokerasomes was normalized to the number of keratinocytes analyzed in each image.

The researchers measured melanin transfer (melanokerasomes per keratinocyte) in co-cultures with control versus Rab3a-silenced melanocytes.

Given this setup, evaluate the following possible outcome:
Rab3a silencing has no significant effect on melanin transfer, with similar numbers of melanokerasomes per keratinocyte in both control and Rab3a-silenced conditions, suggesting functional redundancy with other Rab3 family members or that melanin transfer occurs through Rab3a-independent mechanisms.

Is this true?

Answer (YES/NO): YES